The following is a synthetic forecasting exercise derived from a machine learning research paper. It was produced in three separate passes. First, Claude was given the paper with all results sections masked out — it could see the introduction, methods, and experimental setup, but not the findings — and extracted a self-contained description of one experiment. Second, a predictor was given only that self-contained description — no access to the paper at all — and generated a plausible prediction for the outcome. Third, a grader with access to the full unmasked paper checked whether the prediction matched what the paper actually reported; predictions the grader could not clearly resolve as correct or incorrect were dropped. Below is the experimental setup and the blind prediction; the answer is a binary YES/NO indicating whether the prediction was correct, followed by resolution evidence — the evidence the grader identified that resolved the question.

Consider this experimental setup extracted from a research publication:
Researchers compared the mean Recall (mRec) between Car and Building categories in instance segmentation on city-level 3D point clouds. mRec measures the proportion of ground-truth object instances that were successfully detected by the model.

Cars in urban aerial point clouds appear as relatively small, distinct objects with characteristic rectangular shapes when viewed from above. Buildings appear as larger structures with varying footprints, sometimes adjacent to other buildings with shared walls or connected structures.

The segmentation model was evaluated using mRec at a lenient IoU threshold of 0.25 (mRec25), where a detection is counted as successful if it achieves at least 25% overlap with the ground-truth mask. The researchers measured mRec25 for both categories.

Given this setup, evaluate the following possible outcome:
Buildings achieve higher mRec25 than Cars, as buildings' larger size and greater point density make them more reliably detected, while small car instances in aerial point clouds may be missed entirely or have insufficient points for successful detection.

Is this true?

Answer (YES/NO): NO